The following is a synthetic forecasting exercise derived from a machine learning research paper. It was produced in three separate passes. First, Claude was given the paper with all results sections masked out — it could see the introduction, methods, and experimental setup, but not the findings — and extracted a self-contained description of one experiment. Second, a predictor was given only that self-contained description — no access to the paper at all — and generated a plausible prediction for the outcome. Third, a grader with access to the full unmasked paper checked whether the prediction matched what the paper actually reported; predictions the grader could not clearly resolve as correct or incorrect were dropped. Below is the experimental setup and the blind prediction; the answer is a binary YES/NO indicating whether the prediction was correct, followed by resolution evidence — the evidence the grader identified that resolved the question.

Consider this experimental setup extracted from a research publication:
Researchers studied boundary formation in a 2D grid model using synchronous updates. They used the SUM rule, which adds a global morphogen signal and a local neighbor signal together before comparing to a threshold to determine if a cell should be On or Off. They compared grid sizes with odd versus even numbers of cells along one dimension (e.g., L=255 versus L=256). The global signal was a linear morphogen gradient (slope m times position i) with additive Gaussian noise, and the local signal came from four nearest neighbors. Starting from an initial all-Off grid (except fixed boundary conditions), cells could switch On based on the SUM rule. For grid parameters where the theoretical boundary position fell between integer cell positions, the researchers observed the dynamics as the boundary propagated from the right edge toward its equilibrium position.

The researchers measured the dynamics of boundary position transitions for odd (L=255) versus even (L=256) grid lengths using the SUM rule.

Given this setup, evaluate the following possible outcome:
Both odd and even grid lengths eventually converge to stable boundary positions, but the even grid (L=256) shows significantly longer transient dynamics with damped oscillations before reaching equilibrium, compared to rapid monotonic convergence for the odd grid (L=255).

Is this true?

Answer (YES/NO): NO